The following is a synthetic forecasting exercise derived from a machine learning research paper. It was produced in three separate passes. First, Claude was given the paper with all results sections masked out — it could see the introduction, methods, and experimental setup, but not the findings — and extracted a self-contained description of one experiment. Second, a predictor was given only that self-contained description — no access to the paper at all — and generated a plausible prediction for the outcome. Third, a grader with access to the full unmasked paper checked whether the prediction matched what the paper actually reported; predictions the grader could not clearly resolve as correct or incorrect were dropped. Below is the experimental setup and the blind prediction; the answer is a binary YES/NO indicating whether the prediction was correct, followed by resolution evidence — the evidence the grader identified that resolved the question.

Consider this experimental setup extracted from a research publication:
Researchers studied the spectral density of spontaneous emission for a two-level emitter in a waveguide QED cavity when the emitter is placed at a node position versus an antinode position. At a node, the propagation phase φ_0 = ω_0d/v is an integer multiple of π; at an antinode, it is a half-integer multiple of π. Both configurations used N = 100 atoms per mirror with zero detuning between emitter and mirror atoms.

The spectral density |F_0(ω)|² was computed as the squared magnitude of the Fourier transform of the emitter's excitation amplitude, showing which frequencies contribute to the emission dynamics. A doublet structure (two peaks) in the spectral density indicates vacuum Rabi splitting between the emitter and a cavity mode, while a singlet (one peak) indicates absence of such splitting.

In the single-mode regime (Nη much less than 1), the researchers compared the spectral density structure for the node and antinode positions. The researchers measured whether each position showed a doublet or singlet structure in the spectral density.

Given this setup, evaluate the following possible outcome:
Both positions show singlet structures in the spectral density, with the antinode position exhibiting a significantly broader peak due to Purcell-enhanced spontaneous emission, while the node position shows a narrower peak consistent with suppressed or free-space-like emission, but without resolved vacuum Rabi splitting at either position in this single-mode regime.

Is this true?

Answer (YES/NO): NO